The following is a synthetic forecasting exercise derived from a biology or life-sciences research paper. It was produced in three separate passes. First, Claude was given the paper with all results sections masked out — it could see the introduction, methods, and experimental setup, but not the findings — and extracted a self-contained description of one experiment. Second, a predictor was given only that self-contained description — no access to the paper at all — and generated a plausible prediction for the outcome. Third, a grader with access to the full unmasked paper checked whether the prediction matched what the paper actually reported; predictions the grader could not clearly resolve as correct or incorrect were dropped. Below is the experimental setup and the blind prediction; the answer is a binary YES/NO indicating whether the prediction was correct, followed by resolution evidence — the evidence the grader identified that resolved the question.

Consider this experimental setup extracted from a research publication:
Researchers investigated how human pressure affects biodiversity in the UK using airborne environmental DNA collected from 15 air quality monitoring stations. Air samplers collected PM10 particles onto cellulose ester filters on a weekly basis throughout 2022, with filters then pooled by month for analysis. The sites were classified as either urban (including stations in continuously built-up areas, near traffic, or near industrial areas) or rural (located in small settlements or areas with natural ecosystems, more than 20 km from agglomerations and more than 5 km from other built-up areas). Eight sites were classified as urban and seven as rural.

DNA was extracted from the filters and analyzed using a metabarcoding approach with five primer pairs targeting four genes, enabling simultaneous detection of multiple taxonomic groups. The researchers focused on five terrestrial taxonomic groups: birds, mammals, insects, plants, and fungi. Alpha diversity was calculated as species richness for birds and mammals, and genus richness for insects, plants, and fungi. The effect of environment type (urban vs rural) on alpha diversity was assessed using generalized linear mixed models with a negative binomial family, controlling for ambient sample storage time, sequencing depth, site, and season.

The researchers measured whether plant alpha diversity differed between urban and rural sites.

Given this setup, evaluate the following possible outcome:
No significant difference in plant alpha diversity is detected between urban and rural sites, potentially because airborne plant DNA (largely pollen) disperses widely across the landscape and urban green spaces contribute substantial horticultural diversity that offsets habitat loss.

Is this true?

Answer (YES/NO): NO